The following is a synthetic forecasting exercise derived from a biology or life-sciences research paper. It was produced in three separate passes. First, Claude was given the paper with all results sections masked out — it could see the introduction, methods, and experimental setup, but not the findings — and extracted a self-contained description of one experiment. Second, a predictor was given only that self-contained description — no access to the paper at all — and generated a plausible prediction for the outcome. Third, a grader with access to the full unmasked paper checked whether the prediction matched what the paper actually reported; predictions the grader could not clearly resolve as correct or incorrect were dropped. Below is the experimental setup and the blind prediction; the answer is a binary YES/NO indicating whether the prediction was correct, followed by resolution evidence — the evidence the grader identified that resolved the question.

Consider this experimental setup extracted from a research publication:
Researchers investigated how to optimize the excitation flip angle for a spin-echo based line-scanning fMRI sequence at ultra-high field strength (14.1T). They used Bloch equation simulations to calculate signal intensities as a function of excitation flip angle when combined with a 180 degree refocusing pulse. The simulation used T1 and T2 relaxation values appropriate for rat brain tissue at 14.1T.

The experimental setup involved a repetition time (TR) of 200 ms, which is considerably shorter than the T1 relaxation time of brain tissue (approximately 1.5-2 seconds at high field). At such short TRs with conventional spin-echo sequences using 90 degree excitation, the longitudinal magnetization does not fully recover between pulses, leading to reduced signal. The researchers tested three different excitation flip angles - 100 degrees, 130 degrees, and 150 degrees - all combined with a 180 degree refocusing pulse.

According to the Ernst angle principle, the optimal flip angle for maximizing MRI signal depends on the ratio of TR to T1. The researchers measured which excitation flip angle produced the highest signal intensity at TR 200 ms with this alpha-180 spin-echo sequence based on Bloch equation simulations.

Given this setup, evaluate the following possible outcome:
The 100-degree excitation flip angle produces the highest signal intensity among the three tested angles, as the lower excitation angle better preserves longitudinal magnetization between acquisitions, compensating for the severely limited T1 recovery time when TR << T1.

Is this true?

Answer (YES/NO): NO